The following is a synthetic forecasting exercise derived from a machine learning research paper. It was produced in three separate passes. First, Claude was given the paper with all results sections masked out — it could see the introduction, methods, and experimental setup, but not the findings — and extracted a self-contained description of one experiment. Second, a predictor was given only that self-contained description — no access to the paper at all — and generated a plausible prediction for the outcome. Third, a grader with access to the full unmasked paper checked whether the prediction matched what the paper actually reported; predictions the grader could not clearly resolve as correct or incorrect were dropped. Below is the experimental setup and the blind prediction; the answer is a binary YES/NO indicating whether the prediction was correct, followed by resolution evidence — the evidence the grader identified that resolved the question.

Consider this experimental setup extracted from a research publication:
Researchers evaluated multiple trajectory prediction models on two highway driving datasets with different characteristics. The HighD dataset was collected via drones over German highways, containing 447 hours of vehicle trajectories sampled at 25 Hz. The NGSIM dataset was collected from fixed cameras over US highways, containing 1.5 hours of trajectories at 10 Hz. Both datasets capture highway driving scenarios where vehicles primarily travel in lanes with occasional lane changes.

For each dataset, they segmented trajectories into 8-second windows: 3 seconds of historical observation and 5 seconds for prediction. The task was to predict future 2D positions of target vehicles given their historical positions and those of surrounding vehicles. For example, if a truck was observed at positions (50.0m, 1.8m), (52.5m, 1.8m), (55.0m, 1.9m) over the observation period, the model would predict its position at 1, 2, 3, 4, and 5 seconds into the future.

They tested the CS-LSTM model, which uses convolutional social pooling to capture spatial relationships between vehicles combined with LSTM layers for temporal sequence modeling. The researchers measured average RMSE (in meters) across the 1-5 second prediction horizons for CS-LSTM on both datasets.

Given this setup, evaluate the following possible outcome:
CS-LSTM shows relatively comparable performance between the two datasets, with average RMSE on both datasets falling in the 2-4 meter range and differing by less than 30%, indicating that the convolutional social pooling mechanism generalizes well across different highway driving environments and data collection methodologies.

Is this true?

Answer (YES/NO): NO